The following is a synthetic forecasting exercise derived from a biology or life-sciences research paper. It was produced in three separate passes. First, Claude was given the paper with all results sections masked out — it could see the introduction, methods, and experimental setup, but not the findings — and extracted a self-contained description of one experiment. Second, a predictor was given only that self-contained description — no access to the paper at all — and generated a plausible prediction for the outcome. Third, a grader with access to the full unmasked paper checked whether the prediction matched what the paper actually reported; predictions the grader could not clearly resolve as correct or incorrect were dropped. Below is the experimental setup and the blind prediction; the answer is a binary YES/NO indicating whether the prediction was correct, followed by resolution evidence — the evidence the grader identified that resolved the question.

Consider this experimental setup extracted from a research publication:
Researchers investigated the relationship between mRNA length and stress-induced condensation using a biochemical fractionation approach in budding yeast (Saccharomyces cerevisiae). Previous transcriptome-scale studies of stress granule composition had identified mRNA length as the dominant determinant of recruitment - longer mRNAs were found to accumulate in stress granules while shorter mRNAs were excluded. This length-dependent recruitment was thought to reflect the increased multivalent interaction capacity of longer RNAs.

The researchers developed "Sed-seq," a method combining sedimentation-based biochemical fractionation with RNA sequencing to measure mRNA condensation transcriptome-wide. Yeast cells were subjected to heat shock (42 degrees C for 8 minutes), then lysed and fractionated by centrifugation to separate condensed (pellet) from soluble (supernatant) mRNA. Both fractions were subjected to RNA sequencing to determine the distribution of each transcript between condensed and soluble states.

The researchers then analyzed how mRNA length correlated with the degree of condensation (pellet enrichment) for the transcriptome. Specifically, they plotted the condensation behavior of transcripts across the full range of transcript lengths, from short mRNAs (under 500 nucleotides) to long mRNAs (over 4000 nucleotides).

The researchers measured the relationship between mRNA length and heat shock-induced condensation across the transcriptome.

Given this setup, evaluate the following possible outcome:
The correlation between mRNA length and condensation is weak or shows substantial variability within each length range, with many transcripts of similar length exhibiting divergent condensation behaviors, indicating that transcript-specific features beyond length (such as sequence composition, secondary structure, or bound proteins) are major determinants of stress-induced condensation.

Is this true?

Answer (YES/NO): NO